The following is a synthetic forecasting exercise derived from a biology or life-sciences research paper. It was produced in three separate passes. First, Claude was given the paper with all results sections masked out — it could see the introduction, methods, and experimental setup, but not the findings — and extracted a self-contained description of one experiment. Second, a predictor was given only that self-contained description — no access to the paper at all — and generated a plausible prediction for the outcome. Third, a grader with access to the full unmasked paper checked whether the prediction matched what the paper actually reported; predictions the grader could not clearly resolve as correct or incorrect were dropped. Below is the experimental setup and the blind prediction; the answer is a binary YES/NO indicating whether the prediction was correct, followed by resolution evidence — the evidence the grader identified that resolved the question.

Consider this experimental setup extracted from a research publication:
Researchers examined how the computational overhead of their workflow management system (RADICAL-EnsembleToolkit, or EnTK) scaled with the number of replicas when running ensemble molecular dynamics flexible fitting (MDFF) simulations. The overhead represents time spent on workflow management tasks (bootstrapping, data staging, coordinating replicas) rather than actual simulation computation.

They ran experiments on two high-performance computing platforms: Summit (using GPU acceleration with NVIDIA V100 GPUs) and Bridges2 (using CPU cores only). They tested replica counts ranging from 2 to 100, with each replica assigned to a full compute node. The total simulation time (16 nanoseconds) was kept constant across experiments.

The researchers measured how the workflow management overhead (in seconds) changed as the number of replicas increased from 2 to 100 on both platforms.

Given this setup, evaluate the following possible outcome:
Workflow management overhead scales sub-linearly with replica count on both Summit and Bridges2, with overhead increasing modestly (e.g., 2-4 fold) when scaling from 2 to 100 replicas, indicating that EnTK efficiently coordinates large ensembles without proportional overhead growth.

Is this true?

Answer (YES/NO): NO